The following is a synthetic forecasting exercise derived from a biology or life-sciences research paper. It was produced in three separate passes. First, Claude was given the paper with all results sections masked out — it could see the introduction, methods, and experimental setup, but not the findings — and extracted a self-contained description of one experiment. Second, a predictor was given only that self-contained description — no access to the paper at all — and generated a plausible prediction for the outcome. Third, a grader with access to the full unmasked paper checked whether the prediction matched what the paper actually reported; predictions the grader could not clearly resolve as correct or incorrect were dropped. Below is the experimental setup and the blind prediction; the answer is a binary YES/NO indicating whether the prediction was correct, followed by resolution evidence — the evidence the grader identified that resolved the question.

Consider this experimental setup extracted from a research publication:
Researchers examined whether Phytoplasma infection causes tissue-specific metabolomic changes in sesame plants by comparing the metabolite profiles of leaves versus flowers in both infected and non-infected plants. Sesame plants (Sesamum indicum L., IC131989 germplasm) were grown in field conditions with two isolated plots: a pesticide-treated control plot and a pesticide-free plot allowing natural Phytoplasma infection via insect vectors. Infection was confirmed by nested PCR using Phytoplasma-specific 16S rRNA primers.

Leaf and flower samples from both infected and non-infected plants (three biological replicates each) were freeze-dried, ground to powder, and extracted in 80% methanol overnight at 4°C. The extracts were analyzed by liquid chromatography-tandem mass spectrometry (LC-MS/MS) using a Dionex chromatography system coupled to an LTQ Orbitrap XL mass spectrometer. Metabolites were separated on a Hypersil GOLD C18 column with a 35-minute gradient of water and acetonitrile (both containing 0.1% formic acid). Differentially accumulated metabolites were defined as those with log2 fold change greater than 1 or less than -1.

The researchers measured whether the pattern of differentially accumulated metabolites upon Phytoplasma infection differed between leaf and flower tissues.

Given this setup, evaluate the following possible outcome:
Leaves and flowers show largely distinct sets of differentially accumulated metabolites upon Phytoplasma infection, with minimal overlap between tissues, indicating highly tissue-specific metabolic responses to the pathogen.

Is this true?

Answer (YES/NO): NO